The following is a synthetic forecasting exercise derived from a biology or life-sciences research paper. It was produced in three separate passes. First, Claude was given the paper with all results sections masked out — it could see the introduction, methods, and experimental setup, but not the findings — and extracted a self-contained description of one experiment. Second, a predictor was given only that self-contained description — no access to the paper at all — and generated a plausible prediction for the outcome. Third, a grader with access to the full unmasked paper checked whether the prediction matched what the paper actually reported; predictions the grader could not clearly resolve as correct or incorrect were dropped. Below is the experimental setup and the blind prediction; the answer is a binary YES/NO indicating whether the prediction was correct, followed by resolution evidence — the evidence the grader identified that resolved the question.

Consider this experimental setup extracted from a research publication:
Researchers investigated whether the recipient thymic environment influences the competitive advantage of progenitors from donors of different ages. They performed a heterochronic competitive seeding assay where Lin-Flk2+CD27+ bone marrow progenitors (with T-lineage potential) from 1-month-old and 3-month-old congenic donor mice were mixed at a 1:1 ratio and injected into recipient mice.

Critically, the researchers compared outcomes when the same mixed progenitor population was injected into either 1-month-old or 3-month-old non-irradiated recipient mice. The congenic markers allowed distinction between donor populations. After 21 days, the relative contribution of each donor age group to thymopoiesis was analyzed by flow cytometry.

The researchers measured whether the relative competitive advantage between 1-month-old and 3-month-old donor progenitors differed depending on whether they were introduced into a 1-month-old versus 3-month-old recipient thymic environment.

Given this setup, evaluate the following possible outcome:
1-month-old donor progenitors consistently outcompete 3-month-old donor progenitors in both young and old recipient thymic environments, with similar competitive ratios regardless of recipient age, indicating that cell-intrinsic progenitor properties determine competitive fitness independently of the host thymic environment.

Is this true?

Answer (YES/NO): NO